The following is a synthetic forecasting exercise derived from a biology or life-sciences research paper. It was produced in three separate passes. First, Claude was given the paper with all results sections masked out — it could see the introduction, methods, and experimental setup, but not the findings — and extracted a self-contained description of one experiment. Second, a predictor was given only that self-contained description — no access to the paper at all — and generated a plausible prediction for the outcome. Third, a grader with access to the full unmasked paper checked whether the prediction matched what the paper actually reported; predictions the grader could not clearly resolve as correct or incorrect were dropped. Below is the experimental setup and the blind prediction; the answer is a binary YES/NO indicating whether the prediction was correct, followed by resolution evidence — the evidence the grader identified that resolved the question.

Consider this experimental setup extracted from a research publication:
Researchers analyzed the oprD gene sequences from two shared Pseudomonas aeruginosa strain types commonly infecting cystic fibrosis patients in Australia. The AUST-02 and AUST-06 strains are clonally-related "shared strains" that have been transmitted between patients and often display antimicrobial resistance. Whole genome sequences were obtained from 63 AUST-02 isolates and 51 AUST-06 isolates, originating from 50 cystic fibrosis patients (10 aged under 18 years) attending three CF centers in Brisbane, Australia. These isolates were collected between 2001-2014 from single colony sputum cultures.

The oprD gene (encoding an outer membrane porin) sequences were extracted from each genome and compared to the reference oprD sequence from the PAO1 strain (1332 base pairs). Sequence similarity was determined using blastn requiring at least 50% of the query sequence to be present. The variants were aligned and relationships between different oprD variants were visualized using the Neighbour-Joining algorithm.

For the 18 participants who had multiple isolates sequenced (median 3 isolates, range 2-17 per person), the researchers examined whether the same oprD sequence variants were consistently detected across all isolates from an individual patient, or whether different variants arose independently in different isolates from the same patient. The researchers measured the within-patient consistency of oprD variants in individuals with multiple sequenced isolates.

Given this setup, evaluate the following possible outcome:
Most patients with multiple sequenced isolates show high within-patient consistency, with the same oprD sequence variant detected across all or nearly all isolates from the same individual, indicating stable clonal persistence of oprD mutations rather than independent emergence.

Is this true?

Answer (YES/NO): YES